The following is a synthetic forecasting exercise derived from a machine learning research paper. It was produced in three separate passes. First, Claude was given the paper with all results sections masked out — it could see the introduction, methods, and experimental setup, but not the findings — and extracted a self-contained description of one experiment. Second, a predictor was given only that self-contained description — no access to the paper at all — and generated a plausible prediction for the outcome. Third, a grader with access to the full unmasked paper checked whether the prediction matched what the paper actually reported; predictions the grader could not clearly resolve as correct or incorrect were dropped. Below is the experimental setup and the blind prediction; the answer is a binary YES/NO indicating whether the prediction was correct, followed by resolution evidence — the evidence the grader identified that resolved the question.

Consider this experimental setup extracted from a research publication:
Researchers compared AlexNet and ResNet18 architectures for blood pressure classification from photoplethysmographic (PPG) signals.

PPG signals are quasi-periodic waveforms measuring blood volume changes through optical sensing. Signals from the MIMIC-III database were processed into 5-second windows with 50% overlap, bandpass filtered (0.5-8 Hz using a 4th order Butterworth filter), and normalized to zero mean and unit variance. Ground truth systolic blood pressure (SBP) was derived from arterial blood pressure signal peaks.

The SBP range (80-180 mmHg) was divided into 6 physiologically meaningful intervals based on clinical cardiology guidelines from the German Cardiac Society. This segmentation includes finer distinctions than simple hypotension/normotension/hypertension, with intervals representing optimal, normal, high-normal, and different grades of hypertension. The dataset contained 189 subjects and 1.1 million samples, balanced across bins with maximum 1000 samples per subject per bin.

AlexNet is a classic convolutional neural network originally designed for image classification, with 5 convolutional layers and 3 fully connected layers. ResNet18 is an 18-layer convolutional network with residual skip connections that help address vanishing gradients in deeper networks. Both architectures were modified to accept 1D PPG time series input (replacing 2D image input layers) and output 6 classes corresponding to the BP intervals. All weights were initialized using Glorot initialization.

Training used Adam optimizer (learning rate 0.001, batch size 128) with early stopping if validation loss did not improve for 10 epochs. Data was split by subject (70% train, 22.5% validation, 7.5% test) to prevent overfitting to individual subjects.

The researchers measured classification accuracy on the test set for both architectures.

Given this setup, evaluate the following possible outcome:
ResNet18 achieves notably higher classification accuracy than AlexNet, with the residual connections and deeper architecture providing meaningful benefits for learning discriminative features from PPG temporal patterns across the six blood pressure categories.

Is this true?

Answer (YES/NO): NO